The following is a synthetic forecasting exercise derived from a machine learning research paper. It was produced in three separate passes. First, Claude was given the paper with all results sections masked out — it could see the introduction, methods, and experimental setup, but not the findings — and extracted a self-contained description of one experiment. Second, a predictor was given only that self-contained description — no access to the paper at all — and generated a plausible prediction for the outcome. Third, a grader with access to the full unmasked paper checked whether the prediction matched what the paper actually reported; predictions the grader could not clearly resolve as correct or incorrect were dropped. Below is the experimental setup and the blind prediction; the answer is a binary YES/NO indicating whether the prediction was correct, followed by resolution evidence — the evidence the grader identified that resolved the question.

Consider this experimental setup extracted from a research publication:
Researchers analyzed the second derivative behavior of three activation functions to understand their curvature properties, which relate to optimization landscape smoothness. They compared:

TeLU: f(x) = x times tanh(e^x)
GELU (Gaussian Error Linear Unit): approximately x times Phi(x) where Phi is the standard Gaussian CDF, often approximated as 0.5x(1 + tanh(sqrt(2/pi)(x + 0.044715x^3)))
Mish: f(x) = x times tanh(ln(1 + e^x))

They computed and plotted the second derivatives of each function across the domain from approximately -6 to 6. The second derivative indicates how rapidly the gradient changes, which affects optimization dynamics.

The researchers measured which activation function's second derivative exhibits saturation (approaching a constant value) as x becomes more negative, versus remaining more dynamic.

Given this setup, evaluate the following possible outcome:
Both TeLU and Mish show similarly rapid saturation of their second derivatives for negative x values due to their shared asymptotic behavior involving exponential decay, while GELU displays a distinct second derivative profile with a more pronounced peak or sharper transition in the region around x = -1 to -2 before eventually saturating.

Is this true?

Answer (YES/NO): NO